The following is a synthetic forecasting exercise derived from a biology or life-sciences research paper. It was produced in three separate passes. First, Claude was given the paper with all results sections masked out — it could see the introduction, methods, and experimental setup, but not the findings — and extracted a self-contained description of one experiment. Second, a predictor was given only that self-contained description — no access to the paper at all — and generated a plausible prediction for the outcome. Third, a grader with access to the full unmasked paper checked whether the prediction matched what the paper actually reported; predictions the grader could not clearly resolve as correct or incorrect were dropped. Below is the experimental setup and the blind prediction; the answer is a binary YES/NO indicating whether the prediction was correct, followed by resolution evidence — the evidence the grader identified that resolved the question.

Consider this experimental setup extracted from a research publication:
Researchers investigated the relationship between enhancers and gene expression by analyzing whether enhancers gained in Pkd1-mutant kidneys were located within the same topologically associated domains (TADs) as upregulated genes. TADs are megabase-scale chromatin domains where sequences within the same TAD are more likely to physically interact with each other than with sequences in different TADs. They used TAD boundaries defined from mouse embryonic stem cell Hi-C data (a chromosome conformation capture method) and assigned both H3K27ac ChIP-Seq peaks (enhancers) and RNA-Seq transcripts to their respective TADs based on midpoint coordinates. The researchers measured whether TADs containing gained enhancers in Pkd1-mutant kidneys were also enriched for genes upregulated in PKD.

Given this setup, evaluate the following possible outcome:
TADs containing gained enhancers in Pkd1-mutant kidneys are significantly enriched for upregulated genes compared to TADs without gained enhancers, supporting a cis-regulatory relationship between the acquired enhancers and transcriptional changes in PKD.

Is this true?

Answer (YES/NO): YES